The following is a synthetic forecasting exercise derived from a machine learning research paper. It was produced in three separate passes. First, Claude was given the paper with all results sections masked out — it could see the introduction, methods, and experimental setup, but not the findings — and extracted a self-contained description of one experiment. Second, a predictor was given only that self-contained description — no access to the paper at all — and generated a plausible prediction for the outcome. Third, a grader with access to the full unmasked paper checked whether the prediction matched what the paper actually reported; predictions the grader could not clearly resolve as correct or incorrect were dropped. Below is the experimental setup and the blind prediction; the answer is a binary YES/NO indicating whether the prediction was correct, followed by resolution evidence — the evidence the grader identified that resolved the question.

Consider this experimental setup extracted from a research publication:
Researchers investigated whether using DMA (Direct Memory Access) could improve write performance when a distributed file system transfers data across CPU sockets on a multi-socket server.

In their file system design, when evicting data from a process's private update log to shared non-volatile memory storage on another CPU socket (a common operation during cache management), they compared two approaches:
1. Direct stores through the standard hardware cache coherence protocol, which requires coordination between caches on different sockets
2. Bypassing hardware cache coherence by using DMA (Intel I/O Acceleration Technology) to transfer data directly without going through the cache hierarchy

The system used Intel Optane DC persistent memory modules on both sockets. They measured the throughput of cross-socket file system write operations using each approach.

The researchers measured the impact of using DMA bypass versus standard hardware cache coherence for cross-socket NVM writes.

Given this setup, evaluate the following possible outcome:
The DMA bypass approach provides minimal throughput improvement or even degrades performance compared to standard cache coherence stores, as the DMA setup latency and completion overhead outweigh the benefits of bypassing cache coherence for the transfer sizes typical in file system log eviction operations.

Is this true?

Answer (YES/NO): NO